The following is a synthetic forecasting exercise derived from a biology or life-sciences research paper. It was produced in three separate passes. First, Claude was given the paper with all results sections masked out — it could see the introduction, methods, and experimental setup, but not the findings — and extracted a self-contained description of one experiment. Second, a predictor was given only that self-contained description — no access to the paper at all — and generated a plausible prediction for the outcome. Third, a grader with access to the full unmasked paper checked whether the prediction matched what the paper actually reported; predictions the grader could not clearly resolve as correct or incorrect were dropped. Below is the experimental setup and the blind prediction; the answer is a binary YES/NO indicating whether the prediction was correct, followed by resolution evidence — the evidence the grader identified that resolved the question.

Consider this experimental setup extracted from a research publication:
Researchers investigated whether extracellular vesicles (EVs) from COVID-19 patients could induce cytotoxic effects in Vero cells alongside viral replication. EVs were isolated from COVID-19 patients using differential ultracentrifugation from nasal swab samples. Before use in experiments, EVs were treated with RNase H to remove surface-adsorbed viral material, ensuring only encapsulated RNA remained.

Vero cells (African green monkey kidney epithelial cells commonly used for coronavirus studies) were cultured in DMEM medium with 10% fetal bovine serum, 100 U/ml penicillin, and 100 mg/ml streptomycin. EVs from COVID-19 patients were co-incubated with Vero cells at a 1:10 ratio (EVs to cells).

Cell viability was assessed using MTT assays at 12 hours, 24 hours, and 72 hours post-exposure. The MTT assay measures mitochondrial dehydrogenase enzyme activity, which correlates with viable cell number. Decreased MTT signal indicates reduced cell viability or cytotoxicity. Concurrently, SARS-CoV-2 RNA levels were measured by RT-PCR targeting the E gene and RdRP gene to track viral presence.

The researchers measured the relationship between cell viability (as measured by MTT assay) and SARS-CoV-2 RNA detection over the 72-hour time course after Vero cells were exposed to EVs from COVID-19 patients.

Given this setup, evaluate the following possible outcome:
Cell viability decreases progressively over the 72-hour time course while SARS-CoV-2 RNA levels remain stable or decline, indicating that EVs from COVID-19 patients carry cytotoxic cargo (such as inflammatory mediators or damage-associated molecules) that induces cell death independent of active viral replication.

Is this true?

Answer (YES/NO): NO